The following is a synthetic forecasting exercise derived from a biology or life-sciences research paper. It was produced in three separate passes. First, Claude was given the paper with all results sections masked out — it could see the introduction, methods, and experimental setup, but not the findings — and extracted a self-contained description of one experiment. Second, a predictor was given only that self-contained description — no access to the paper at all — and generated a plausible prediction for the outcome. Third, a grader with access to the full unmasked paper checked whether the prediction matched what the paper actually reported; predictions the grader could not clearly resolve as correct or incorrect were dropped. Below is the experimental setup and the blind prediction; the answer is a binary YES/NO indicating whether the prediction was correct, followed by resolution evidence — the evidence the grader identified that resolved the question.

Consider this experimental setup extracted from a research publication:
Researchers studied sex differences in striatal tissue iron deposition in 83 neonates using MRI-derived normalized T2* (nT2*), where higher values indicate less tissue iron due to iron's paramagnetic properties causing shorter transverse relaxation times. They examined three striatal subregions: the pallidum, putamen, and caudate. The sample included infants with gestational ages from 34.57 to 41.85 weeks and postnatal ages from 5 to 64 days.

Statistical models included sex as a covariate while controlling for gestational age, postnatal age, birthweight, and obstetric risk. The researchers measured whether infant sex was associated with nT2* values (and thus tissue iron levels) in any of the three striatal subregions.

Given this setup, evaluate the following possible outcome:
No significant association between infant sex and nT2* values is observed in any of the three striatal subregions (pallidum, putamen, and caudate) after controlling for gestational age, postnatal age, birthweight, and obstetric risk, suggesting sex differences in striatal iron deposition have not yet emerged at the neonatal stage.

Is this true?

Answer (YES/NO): NO